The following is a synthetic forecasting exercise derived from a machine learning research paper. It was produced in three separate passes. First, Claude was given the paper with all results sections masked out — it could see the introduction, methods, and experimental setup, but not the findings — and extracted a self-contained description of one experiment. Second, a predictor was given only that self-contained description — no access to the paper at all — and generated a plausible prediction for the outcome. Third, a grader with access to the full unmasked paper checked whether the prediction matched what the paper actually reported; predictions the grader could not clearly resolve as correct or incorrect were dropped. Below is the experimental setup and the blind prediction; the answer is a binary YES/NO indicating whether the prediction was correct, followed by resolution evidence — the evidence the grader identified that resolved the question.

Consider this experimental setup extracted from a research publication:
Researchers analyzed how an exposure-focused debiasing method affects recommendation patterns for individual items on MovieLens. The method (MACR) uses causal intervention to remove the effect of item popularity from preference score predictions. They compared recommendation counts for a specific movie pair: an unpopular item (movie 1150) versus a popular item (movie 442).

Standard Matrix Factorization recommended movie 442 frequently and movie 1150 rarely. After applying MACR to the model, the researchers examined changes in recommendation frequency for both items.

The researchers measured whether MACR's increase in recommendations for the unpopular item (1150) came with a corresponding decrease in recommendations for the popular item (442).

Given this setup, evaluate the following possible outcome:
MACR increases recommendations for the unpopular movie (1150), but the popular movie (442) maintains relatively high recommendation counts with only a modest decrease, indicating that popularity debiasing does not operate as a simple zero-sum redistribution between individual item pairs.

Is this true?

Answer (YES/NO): NO